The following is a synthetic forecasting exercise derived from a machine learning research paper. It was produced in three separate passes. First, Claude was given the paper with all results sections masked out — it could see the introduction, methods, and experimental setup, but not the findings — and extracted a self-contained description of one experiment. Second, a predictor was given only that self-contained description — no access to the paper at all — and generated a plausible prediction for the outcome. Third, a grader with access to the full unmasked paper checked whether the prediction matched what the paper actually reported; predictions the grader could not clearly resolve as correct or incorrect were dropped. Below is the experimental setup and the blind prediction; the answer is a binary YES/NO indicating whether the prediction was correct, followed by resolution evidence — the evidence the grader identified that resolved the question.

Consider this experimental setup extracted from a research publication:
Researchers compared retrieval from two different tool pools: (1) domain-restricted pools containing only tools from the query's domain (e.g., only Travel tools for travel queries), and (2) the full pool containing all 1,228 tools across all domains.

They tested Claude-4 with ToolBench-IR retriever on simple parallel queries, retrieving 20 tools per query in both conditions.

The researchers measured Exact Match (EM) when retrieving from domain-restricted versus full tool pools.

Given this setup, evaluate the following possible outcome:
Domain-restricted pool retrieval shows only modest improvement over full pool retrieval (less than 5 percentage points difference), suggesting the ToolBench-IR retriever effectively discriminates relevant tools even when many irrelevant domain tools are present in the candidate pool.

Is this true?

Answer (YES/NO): NO